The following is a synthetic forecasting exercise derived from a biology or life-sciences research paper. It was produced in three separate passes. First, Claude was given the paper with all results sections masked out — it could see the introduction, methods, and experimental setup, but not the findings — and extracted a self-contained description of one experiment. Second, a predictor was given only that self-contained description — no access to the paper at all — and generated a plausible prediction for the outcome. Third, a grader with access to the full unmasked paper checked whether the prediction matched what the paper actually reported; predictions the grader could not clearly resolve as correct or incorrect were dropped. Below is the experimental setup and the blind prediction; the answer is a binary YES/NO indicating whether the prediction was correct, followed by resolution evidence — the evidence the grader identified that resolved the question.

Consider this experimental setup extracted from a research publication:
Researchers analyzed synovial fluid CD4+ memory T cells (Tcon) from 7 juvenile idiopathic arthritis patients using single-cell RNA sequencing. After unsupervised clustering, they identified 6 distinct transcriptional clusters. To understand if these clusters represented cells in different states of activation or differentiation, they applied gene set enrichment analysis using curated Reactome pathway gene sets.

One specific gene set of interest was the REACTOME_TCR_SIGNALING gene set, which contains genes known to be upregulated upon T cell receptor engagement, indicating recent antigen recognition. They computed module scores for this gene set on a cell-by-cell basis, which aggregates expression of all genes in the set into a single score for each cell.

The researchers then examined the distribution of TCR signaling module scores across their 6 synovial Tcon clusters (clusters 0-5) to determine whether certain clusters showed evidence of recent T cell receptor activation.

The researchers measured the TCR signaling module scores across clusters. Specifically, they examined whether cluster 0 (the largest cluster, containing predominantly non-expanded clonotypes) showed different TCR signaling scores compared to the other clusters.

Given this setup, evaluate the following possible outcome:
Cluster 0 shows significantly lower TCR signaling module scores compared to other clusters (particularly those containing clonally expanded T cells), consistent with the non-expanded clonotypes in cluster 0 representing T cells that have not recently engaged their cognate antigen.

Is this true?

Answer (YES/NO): YES